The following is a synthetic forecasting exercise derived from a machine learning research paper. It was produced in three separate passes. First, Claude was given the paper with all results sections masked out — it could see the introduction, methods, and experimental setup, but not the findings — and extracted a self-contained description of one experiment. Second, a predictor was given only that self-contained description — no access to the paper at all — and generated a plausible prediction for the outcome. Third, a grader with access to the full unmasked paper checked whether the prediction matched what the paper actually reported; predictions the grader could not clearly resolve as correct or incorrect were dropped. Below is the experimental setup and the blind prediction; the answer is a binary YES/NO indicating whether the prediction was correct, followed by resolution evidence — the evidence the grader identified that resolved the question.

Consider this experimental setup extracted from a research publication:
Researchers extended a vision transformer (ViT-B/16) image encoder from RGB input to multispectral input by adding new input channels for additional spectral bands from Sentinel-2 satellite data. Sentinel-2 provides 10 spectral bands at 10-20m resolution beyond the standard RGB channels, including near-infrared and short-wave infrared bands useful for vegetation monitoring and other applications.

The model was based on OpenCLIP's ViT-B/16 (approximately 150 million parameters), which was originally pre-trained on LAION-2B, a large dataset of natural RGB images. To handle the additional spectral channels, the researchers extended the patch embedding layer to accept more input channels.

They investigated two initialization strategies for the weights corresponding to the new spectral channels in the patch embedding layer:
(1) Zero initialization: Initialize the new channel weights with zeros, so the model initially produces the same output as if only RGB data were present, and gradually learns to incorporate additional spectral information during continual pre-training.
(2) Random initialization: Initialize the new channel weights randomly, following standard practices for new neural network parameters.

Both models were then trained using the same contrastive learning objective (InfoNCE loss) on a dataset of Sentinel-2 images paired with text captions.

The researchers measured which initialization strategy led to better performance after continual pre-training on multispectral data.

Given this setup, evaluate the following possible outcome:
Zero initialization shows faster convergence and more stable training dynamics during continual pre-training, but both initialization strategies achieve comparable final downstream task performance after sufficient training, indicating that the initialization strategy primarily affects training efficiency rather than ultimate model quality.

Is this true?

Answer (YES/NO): NO